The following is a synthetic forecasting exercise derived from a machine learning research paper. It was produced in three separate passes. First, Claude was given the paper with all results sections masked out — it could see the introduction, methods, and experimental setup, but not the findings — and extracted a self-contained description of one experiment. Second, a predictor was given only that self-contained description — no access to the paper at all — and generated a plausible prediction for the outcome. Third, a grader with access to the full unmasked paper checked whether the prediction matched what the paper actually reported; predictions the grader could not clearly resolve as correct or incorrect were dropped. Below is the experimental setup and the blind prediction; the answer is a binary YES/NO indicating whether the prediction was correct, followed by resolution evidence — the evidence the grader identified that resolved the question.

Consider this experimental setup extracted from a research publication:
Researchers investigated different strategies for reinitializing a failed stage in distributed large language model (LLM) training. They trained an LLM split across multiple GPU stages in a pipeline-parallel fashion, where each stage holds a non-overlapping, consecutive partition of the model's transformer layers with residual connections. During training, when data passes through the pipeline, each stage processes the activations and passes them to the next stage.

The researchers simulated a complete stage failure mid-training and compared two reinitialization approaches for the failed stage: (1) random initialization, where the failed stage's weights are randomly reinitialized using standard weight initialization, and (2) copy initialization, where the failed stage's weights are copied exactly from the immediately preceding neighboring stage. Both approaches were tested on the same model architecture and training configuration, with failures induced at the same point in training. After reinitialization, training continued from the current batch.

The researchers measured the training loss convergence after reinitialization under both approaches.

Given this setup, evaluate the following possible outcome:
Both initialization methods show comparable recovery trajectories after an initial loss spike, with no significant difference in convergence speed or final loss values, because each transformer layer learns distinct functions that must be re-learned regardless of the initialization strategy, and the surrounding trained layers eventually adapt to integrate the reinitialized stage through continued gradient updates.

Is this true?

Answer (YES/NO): NO